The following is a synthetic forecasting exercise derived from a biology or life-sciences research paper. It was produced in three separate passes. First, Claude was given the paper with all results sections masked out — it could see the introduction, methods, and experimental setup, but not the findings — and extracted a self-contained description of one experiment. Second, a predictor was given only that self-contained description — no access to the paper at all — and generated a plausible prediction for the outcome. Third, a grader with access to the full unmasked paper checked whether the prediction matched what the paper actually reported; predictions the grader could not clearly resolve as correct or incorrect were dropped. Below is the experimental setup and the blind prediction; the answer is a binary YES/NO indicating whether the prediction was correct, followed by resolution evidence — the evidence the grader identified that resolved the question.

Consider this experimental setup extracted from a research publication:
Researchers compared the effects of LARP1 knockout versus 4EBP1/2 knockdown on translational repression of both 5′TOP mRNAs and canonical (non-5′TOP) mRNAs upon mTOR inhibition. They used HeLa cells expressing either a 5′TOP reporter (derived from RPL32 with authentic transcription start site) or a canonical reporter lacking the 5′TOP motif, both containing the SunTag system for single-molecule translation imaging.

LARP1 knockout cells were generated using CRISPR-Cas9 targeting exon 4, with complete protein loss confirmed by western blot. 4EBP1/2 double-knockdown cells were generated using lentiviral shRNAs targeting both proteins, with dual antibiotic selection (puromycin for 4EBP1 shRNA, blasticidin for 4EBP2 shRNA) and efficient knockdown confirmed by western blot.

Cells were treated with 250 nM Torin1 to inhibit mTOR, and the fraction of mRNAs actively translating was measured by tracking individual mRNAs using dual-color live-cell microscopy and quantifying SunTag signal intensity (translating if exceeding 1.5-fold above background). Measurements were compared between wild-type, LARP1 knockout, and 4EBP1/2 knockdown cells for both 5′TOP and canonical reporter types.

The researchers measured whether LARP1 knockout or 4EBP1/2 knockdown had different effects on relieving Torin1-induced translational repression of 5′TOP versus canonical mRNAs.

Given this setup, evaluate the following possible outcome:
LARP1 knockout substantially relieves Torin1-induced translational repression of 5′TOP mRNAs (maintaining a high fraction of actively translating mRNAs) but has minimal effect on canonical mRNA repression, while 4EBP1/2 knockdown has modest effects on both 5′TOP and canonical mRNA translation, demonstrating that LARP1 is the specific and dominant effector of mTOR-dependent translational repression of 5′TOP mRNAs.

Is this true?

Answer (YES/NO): NO